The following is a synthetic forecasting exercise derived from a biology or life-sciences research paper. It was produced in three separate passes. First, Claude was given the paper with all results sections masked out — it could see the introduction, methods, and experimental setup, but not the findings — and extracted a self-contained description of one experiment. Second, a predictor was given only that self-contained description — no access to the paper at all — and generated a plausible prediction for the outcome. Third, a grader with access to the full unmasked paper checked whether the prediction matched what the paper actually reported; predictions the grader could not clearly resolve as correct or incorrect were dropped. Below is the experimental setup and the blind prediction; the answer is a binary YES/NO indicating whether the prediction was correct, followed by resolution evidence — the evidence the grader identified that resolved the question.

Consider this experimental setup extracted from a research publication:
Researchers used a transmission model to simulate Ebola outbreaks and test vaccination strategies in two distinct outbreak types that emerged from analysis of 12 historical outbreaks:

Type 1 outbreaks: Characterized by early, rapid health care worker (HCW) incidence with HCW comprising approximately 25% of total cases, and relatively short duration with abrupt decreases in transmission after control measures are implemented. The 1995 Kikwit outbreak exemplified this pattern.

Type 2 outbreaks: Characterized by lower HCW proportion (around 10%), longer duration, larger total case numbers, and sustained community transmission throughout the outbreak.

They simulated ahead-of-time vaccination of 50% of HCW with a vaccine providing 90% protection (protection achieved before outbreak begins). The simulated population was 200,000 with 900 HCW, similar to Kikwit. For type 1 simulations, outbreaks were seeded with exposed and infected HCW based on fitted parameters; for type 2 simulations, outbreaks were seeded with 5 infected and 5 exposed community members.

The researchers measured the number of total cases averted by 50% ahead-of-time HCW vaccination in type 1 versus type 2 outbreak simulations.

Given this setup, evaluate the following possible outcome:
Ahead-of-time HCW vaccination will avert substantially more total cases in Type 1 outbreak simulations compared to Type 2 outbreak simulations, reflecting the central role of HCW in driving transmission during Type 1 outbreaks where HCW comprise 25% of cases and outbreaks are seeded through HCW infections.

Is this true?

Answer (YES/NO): YES